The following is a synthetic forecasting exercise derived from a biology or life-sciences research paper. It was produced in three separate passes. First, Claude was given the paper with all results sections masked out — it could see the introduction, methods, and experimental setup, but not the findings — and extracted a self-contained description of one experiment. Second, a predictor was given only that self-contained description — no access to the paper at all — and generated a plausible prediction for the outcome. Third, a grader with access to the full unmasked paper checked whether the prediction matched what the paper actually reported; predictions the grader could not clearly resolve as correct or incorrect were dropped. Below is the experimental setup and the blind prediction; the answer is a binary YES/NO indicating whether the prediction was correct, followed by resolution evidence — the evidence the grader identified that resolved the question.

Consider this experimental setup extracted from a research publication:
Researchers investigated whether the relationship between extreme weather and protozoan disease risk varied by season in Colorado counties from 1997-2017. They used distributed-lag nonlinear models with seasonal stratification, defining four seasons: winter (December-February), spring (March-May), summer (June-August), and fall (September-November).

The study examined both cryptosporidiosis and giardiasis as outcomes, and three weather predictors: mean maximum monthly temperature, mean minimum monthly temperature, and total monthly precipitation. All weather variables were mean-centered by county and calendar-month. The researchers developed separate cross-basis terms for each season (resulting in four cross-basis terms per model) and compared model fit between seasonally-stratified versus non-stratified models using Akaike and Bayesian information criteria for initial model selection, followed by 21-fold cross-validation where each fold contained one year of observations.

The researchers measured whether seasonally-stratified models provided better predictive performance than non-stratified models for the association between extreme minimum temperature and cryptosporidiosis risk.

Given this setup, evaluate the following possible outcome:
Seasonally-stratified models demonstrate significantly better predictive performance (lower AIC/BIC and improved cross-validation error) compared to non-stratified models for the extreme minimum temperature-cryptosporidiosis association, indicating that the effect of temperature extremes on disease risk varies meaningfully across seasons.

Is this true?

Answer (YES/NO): NO